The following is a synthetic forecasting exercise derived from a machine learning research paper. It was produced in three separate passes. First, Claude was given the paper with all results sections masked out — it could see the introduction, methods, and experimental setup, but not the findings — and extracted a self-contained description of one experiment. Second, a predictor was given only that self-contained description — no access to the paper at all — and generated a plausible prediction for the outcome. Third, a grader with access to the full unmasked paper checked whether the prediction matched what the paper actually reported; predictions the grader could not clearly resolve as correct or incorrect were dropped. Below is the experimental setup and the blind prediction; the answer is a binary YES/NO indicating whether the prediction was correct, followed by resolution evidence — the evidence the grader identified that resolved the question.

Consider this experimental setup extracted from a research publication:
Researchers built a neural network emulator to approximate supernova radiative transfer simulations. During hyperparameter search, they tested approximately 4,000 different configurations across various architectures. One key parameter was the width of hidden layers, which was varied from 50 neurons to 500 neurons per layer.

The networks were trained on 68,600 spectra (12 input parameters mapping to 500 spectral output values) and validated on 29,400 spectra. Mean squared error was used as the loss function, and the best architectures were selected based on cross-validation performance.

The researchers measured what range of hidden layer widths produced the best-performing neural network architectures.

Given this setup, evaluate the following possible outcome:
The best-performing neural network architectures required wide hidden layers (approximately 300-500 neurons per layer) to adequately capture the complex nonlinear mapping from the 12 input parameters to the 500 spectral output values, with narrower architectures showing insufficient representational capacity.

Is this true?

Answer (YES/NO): NO